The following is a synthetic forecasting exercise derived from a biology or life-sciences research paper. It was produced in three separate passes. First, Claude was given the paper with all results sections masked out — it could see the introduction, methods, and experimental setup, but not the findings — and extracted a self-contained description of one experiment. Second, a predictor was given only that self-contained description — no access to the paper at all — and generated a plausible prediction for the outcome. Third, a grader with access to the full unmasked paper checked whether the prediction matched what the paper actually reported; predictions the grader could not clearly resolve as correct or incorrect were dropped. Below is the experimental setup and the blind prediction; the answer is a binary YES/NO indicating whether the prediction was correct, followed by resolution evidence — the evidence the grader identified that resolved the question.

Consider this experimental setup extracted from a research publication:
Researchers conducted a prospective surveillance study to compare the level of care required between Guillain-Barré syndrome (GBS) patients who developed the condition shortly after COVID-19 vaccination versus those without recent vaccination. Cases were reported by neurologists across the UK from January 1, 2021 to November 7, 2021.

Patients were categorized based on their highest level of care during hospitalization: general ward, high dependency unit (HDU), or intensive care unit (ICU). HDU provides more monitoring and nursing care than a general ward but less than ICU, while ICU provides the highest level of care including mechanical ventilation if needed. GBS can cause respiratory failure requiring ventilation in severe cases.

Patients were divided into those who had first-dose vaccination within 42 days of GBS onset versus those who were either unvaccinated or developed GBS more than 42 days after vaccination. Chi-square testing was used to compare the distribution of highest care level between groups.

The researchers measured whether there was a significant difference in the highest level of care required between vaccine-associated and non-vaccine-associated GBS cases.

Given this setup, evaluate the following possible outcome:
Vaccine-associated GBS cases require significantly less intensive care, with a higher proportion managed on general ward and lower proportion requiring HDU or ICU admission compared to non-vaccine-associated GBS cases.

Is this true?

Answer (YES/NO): NO